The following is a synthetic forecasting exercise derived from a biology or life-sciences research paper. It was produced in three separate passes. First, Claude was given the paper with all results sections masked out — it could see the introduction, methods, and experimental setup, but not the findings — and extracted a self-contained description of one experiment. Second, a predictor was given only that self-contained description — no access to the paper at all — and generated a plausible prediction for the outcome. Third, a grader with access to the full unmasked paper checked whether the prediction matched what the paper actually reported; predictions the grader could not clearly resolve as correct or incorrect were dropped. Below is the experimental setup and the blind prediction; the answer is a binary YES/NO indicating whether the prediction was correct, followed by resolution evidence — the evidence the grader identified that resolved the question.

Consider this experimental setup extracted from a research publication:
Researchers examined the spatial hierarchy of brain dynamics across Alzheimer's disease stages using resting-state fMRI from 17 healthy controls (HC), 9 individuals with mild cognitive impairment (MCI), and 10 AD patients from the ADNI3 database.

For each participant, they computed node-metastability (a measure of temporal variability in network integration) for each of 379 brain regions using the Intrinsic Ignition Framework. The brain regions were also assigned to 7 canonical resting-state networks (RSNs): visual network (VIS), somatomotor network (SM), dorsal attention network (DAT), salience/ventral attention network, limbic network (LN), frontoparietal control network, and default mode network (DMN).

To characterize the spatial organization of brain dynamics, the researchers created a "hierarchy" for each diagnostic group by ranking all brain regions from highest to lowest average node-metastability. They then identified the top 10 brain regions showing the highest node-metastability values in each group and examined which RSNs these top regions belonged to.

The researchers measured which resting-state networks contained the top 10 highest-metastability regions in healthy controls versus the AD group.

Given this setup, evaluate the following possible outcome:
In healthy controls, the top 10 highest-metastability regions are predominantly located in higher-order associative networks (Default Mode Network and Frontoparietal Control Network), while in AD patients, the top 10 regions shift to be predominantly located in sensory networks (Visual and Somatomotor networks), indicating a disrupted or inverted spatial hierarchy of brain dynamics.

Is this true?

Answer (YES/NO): NO